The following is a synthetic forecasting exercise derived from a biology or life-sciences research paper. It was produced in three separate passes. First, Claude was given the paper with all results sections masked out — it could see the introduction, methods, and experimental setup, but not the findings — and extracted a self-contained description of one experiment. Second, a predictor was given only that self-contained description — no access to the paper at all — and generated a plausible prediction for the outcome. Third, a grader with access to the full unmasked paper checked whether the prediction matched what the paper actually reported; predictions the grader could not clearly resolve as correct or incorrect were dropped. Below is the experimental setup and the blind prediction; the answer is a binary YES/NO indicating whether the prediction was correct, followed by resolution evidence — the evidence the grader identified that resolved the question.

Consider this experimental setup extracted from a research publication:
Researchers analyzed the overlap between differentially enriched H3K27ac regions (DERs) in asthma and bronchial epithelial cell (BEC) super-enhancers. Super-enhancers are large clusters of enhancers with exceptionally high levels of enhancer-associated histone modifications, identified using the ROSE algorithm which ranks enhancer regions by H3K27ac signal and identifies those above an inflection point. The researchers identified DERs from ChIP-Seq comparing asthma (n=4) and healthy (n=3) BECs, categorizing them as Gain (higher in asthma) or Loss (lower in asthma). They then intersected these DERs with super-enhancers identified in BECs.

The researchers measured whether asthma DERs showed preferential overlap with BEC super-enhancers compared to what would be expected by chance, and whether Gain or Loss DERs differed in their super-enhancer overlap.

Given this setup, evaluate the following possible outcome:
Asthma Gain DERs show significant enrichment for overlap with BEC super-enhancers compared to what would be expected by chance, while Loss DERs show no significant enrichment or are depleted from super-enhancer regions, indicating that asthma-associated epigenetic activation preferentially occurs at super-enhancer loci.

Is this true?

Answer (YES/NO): NO